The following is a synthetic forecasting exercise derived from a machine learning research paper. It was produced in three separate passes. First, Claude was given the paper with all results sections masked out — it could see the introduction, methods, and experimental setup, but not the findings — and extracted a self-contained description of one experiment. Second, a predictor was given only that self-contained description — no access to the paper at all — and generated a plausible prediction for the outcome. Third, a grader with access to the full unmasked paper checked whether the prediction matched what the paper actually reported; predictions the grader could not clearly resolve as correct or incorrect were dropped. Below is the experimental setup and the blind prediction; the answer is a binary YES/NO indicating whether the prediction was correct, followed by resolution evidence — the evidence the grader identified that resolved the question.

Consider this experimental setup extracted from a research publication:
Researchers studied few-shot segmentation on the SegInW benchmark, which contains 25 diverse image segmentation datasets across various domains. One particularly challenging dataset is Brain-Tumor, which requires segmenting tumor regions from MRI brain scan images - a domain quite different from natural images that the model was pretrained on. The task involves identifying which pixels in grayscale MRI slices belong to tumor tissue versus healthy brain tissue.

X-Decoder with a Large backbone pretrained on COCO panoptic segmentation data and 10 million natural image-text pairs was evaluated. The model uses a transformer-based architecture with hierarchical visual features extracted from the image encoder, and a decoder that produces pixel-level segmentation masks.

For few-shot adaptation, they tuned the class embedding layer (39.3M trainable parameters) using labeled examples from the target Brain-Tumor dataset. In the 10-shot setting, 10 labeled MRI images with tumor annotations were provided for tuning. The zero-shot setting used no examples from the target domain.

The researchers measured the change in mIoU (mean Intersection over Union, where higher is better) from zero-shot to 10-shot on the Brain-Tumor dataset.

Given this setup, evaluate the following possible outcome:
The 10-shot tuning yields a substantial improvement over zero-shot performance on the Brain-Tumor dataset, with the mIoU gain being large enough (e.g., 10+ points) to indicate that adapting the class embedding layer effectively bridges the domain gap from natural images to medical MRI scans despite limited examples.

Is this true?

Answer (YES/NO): NO